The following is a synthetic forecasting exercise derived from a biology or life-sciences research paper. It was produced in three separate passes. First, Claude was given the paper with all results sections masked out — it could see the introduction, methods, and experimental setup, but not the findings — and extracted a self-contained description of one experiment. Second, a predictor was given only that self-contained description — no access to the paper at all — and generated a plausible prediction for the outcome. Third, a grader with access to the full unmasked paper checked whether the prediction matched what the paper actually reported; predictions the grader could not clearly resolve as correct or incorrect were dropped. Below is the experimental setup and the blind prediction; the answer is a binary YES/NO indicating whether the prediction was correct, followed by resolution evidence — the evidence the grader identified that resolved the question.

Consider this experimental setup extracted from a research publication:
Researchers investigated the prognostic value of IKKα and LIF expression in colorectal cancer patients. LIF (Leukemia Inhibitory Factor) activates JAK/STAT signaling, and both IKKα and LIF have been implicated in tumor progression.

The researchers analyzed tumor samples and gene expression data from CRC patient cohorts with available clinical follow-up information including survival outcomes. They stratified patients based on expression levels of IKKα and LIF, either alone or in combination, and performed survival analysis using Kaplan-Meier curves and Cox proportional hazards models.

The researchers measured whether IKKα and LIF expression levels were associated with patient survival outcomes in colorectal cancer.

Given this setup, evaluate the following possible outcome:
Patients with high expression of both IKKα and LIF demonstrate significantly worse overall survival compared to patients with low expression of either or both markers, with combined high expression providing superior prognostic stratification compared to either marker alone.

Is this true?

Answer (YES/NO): YES